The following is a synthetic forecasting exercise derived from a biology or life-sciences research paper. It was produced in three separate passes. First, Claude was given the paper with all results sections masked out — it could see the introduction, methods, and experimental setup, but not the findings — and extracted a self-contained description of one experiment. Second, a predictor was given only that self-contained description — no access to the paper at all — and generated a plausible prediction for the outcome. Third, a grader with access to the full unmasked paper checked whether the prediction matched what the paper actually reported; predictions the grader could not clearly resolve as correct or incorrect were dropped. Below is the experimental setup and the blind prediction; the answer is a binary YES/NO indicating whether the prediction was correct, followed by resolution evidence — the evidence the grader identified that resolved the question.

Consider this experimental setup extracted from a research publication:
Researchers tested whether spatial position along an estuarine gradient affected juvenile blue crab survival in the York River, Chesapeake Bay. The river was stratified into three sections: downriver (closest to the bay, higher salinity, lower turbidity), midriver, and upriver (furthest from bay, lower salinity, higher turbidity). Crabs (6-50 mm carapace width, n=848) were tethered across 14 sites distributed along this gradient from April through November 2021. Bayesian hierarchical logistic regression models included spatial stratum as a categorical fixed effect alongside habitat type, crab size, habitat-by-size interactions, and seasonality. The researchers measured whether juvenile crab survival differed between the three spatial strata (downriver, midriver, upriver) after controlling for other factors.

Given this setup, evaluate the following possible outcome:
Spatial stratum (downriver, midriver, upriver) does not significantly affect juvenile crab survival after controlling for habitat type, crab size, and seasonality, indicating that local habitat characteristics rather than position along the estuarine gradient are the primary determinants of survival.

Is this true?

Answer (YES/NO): YES